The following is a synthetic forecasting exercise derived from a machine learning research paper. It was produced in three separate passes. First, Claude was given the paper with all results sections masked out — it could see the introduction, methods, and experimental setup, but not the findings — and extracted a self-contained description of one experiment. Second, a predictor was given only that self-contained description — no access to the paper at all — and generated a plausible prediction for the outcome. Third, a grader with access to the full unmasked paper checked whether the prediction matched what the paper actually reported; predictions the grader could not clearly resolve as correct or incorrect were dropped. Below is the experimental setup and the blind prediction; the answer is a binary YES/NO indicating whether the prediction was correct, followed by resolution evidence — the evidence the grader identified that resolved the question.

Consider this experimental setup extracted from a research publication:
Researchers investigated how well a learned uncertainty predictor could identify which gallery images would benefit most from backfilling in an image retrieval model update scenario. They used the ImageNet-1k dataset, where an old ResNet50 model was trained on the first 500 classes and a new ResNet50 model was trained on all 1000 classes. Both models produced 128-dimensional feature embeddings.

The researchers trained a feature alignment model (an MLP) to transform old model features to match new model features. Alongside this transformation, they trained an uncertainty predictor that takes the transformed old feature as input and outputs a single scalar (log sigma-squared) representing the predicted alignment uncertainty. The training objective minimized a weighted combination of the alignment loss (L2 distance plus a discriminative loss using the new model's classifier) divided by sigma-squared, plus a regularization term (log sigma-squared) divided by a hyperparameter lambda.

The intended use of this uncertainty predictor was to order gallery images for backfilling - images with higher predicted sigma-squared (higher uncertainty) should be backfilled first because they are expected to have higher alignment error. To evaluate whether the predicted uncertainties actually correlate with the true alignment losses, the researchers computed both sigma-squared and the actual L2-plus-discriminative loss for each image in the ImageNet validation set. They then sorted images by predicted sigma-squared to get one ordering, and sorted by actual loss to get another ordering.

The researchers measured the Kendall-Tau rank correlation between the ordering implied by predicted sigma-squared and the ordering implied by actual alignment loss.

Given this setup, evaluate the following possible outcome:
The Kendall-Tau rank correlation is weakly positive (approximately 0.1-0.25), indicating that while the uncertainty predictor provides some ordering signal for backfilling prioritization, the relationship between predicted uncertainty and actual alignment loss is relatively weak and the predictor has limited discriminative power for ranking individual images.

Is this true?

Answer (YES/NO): NO